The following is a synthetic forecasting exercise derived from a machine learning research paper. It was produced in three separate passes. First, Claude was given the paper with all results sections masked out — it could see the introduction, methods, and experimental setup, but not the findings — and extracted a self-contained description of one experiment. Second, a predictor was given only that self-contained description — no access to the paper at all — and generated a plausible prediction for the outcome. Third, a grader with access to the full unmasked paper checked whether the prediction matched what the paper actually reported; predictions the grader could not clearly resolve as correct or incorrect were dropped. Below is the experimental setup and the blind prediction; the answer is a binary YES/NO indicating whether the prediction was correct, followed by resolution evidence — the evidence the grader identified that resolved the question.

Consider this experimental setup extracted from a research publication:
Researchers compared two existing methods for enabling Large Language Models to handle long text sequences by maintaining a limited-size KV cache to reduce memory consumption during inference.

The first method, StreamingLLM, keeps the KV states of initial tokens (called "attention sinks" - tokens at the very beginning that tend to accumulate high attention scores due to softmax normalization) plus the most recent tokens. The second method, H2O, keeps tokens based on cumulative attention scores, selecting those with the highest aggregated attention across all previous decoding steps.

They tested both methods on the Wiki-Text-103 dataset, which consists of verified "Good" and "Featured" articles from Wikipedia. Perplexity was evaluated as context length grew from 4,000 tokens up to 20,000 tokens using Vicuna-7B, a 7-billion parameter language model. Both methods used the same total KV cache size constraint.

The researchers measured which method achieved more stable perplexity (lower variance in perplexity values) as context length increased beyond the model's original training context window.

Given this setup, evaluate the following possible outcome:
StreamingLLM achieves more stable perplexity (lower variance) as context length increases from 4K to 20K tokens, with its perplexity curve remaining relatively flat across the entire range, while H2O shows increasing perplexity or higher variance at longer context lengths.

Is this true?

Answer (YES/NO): YES